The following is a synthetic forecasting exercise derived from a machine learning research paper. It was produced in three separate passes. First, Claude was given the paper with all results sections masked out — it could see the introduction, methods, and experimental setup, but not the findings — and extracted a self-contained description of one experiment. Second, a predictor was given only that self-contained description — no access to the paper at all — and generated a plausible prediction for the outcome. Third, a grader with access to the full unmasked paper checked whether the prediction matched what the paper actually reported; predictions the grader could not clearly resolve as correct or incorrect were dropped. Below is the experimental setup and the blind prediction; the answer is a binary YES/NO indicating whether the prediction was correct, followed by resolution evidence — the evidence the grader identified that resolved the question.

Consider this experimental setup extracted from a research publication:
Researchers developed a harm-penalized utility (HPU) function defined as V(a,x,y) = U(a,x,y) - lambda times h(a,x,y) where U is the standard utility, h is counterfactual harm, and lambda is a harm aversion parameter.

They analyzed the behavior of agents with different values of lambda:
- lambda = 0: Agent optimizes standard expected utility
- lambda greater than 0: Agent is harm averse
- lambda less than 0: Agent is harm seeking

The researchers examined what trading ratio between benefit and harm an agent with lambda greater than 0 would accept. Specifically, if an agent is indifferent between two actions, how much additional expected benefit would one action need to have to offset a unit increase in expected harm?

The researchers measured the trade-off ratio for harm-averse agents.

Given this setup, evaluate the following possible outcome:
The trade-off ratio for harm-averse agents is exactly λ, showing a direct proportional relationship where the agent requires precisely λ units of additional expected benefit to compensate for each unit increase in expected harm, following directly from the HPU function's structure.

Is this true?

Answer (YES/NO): NO